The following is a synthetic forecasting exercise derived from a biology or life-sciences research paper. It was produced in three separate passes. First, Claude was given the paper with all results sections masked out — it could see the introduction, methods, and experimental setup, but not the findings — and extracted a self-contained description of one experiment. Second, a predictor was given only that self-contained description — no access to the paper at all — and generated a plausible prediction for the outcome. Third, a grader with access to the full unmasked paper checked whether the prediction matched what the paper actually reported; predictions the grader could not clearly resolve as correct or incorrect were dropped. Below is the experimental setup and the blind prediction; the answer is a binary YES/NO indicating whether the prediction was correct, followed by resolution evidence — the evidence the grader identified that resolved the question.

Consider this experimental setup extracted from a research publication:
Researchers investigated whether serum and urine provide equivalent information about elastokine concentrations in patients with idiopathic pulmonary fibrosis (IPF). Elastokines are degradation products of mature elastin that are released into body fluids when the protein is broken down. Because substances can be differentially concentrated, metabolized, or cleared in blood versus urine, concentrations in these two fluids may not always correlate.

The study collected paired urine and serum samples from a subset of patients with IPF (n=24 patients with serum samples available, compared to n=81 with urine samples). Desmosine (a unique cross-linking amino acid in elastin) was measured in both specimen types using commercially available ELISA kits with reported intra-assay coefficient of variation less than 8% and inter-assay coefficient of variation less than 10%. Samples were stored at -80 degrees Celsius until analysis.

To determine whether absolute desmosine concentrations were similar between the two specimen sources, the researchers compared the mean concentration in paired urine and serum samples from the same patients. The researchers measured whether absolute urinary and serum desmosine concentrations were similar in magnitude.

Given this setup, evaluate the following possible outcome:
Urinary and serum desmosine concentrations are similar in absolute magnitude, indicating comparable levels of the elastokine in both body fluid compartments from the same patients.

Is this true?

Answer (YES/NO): YES